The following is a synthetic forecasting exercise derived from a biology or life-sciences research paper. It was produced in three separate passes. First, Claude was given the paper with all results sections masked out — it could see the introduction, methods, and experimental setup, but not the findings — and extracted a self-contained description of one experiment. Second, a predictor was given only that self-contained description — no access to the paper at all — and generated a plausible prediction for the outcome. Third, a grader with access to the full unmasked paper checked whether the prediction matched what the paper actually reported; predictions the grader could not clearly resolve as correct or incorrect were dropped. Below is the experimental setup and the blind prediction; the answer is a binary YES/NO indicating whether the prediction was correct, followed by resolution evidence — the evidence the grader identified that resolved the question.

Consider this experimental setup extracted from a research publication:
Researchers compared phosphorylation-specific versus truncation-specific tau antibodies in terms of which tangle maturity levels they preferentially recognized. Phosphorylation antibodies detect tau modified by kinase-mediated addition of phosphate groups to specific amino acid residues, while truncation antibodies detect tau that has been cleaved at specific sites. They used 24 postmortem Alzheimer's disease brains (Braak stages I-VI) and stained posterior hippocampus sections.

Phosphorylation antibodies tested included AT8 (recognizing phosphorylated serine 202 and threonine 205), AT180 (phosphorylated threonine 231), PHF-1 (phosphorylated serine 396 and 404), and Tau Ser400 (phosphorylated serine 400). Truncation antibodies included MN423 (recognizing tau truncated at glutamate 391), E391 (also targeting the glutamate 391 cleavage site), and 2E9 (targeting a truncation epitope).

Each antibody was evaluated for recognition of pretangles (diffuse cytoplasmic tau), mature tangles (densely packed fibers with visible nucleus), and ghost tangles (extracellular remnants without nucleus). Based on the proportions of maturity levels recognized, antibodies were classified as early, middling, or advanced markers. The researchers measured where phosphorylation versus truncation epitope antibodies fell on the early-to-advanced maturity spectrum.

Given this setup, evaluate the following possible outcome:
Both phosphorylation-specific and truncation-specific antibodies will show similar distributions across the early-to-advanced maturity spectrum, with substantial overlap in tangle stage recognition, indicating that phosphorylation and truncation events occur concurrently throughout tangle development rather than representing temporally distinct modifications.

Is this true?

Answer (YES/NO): NO